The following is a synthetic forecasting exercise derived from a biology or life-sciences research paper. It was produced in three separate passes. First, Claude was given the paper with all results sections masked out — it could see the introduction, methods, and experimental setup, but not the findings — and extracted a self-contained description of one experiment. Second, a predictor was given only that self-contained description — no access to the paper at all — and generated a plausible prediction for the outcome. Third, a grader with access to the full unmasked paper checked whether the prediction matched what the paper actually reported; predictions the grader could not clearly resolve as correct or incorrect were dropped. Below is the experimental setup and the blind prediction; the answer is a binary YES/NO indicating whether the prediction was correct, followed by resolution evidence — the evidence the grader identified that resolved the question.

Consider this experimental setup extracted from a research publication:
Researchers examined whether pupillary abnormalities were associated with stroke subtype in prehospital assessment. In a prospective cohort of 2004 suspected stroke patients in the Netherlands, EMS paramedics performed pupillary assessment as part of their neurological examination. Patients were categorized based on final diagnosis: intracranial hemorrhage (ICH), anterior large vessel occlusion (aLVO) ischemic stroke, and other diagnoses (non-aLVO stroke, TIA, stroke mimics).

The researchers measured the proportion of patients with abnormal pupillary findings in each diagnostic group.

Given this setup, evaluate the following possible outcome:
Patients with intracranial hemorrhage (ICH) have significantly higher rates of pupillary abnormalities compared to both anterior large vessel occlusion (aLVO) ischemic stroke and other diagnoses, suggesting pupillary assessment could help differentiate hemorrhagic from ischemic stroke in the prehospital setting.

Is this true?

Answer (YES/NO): NO